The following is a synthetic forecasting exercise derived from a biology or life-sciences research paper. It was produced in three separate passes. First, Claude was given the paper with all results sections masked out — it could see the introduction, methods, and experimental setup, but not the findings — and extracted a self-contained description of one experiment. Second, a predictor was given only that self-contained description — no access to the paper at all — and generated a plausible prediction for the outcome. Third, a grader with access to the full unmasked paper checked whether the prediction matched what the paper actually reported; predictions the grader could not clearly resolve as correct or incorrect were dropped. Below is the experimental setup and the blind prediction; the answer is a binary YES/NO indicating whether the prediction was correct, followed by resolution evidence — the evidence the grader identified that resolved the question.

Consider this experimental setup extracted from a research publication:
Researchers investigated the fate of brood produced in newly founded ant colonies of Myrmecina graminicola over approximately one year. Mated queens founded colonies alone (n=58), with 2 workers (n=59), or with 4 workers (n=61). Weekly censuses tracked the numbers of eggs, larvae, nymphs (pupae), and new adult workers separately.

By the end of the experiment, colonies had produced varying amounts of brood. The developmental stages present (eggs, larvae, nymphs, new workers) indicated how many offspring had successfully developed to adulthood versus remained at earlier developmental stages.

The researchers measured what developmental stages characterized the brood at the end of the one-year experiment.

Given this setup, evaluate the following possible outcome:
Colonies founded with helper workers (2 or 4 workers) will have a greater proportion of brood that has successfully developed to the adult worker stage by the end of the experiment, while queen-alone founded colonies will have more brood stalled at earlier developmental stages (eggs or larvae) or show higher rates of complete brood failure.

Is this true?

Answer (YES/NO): NO